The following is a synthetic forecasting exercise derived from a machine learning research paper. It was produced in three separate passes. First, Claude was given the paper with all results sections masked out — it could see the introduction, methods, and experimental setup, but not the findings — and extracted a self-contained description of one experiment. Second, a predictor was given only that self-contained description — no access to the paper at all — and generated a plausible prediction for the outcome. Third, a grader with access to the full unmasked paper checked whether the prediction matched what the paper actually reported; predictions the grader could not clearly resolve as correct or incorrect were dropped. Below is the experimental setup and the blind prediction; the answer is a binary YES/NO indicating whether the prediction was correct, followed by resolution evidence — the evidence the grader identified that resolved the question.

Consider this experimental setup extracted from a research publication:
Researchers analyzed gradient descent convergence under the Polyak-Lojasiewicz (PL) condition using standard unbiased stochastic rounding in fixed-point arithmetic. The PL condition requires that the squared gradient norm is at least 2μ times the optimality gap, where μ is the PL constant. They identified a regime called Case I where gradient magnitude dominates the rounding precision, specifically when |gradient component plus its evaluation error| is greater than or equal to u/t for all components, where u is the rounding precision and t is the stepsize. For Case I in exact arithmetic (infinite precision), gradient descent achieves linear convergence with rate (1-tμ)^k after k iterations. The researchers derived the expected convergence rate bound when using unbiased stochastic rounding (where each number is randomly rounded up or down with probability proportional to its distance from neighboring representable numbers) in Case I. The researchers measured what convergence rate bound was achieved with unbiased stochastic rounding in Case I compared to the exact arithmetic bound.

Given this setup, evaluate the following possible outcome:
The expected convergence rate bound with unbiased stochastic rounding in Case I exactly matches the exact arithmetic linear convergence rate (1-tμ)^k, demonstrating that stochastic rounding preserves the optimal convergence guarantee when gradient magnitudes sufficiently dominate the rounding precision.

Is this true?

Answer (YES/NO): YES